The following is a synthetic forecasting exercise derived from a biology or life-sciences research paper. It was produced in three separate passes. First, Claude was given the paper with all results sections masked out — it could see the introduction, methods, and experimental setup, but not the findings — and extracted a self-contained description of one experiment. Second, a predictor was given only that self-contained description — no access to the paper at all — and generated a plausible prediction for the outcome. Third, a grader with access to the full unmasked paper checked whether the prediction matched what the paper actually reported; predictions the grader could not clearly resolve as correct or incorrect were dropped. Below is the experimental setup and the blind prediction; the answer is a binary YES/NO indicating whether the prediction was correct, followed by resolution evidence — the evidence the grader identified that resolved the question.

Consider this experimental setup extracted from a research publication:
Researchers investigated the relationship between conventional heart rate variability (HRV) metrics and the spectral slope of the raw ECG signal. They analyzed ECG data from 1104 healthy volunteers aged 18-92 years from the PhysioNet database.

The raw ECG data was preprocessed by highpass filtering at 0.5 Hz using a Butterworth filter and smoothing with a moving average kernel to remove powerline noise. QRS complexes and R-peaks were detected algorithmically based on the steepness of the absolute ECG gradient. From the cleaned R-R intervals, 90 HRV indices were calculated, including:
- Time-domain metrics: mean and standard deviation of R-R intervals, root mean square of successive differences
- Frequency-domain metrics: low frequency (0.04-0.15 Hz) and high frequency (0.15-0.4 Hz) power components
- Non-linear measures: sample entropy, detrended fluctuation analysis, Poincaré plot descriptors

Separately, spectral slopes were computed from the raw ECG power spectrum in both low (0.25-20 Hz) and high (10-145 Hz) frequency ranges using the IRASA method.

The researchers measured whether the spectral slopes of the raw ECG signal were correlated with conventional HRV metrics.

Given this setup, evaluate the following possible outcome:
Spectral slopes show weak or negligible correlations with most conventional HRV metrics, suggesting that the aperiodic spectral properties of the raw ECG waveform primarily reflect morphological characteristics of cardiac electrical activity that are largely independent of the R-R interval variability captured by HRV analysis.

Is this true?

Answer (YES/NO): NO